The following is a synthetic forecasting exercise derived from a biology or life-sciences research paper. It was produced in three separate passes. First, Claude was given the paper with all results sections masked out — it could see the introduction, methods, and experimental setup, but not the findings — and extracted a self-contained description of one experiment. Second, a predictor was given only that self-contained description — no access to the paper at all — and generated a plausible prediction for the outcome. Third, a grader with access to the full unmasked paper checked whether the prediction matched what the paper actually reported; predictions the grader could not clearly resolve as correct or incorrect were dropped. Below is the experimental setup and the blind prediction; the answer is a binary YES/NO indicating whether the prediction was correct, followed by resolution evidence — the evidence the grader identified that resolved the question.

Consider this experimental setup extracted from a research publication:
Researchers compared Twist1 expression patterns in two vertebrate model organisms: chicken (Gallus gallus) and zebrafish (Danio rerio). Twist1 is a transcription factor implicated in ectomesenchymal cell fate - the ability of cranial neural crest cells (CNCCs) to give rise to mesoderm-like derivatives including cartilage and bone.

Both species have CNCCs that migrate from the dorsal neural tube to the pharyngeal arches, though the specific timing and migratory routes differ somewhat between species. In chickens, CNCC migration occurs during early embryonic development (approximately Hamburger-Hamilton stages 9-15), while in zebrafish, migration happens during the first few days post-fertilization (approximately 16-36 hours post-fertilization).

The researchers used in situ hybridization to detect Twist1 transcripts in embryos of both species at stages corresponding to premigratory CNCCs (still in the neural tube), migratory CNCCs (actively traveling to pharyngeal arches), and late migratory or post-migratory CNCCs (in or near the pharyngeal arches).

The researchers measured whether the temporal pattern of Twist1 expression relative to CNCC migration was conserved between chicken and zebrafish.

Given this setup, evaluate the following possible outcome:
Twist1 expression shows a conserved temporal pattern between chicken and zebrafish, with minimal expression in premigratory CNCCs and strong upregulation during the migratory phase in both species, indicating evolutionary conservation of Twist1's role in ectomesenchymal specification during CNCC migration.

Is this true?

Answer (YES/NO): YES